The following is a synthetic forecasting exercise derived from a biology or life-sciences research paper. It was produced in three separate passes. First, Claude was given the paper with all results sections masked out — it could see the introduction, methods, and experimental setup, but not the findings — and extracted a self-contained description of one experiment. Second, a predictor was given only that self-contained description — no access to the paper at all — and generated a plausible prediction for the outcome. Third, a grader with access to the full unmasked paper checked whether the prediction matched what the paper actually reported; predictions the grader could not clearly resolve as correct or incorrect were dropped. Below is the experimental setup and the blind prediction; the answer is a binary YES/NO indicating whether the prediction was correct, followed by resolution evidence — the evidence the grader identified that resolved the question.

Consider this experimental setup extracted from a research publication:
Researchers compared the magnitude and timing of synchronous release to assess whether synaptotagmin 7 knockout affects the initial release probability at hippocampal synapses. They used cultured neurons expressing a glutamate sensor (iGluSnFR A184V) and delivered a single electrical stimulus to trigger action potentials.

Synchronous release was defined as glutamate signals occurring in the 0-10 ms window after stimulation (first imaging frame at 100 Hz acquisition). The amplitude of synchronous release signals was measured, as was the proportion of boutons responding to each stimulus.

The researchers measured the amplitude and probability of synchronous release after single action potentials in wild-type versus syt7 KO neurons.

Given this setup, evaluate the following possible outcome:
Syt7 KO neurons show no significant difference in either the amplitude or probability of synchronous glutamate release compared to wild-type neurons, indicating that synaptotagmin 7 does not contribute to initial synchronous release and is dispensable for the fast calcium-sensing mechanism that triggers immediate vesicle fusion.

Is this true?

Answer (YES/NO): YES